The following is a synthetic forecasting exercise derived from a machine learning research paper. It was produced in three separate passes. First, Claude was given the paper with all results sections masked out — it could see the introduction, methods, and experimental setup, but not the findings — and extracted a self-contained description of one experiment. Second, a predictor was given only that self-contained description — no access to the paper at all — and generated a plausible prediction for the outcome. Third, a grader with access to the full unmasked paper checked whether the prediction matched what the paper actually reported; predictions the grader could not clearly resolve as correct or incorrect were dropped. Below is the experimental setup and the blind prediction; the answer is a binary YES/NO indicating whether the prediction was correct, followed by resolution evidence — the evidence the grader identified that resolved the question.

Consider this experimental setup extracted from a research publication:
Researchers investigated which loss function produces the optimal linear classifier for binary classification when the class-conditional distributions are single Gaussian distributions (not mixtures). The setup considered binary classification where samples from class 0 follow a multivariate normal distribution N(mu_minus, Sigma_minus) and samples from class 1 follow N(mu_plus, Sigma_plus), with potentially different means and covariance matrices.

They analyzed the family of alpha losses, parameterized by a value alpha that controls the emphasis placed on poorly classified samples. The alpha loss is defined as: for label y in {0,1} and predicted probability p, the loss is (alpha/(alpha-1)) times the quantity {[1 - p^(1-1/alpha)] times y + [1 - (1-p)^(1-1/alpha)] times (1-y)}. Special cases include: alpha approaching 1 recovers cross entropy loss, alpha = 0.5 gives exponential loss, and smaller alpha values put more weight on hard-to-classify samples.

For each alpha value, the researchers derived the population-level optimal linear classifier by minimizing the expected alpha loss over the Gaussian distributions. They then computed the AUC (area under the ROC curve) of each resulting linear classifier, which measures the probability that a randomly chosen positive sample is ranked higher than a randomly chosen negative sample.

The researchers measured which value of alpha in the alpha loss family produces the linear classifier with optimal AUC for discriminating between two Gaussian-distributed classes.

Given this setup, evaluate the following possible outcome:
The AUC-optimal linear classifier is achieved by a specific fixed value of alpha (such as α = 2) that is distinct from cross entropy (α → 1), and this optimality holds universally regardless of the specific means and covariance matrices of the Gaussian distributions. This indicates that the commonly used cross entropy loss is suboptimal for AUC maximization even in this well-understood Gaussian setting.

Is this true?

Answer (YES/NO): NO